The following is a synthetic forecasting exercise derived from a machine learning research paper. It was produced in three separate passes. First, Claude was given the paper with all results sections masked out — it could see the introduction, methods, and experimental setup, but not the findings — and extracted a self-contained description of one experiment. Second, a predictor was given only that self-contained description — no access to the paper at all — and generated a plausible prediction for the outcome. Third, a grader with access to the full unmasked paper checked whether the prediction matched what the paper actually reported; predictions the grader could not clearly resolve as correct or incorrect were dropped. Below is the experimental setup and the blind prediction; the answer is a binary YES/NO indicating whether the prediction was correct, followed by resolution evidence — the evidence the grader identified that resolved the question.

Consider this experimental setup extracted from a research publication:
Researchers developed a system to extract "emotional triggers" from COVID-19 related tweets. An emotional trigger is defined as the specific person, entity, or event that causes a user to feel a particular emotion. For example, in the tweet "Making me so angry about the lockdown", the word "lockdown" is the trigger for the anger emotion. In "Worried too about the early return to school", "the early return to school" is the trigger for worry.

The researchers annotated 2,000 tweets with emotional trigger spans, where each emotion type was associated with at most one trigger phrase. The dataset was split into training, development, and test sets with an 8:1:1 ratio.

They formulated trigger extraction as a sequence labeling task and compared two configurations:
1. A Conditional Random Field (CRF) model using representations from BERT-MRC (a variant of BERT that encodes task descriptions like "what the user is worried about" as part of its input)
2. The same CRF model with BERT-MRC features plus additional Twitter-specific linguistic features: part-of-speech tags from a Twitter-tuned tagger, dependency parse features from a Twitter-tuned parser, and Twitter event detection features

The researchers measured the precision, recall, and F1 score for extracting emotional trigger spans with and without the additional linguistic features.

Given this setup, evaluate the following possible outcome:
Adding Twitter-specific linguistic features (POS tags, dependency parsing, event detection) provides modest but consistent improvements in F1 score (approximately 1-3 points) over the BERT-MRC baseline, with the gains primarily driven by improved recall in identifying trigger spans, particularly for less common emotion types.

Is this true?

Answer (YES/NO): NO